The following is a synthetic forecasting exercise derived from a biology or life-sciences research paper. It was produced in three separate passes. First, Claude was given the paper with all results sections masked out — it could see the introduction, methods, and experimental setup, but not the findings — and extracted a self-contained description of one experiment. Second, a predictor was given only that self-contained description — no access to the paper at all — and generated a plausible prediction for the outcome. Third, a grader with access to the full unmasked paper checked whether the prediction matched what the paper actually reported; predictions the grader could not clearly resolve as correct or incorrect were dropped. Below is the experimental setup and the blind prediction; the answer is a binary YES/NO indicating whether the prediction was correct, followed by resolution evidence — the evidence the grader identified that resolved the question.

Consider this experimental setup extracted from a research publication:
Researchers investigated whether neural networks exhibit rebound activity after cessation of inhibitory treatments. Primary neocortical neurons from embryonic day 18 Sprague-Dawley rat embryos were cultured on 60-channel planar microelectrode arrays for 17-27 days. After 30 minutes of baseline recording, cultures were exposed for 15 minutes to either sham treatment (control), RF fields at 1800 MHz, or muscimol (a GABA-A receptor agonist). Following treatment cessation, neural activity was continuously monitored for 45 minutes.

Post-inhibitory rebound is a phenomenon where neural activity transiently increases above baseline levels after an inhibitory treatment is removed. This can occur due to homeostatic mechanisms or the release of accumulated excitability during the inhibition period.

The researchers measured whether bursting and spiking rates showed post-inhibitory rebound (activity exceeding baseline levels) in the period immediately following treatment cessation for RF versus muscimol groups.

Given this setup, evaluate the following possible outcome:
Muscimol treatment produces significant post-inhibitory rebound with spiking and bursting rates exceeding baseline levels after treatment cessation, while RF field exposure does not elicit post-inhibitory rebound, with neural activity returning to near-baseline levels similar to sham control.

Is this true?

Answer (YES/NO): NO